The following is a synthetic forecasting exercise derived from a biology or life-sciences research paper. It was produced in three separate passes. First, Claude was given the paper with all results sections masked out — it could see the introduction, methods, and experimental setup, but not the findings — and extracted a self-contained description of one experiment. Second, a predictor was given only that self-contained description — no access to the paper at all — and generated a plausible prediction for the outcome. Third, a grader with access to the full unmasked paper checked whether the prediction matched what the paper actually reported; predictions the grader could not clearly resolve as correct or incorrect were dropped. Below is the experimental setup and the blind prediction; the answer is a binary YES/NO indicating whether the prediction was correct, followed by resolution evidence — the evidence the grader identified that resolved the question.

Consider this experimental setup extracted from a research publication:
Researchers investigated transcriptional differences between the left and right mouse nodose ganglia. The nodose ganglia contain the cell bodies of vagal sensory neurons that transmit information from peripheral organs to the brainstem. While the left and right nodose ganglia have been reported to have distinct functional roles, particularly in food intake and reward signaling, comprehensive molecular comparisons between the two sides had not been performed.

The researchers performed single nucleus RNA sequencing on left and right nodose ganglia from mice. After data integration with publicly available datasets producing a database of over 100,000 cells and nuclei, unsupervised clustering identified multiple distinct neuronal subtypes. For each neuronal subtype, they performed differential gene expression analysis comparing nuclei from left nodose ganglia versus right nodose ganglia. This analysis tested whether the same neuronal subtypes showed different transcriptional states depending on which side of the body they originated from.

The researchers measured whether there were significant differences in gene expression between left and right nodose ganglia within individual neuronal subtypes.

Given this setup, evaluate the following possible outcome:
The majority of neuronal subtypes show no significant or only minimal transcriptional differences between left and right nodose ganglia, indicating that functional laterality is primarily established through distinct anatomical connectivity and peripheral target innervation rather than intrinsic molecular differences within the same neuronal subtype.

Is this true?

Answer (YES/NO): NO